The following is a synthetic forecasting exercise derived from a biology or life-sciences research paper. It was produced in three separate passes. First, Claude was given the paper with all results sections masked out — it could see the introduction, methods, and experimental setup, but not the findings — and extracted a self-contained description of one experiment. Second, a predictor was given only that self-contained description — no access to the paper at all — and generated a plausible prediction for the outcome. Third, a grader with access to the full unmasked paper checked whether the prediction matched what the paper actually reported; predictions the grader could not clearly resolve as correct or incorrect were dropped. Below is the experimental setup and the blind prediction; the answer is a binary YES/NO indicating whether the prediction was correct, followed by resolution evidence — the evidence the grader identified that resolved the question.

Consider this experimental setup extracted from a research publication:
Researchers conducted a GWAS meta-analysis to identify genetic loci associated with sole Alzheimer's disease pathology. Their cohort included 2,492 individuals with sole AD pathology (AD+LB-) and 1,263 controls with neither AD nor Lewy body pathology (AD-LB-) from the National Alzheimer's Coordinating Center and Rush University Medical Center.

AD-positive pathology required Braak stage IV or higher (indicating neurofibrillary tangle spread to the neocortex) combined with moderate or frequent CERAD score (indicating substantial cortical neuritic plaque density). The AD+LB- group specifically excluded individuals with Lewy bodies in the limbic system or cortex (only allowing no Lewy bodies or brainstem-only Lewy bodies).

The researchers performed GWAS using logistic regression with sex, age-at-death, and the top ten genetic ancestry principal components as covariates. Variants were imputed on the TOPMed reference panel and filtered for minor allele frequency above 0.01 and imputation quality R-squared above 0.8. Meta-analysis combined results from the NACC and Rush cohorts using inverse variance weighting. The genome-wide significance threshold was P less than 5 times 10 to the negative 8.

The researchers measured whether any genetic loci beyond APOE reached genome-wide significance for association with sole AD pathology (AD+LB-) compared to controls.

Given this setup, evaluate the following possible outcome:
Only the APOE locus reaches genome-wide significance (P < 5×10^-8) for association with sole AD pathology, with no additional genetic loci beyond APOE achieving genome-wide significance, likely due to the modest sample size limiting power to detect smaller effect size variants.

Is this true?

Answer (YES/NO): NO